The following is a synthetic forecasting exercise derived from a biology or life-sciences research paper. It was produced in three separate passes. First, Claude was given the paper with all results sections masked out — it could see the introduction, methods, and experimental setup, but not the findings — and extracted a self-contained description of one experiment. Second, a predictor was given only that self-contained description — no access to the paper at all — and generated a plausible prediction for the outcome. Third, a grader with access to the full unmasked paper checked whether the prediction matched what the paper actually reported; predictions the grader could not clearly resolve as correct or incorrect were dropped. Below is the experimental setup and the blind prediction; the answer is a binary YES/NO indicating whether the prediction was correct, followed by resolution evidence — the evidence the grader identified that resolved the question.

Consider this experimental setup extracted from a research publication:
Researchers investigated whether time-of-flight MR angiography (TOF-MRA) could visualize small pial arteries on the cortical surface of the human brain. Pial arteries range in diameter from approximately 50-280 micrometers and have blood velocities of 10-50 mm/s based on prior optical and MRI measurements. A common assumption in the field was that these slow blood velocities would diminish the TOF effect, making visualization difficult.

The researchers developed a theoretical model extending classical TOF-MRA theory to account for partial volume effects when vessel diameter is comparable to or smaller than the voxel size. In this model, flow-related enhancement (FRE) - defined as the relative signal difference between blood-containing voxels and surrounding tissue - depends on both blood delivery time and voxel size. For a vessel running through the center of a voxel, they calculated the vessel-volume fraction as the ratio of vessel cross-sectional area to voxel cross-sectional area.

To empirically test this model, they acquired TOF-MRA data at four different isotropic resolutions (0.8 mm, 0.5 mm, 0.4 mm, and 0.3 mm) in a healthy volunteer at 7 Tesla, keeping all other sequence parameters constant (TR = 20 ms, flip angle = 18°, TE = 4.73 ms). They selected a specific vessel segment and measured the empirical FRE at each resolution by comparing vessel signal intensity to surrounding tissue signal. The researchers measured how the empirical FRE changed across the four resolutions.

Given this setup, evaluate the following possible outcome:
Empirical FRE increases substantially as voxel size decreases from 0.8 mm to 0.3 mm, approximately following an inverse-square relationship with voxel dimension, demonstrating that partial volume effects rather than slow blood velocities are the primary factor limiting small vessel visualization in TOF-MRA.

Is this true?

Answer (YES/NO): YES